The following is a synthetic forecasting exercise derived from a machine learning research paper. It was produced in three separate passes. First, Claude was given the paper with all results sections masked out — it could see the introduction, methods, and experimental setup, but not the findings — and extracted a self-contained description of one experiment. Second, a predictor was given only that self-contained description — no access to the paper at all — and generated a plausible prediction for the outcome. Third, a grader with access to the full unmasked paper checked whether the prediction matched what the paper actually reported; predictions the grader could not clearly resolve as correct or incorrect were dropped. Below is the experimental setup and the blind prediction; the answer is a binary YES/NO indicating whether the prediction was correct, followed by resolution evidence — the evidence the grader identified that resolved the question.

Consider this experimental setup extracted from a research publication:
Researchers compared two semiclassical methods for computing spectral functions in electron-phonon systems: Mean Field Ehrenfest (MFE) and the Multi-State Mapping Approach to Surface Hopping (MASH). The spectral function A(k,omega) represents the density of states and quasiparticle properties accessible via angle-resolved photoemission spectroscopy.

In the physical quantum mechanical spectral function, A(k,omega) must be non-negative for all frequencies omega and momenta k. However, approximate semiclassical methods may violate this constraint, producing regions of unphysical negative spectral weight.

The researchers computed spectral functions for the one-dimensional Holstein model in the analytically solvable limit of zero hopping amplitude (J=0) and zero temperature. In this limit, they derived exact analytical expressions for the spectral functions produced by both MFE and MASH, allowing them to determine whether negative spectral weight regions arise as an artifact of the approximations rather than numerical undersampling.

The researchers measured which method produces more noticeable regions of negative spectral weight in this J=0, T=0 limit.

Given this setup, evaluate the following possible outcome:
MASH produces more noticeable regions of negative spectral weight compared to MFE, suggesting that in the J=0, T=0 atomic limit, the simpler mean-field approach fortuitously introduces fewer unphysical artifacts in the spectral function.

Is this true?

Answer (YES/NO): NO